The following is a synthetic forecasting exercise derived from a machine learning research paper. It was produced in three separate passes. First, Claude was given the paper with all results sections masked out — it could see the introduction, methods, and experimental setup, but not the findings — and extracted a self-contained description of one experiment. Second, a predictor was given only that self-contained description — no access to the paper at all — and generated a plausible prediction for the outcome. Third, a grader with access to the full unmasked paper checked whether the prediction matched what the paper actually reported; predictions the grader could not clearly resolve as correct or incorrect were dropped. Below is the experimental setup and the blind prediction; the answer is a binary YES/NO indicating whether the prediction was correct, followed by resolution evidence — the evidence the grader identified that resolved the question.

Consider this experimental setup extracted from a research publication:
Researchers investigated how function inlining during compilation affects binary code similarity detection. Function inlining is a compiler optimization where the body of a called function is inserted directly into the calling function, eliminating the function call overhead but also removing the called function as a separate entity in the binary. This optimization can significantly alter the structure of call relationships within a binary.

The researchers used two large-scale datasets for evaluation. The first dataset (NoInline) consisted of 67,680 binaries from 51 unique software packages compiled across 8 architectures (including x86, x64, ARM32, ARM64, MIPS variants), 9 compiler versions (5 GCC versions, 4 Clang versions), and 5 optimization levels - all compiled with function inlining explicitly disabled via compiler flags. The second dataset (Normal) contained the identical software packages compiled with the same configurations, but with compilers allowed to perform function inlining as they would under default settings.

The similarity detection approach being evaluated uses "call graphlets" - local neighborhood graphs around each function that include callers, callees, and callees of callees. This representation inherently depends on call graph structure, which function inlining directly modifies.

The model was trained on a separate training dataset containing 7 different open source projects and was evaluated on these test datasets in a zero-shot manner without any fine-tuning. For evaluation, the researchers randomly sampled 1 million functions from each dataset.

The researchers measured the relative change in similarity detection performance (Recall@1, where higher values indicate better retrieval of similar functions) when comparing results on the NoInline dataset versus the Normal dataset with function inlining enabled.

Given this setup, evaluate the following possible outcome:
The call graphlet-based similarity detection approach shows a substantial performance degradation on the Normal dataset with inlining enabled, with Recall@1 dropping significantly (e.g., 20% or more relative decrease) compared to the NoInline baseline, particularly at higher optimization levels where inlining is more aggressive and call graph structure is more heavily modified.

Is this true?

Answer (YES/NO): NO